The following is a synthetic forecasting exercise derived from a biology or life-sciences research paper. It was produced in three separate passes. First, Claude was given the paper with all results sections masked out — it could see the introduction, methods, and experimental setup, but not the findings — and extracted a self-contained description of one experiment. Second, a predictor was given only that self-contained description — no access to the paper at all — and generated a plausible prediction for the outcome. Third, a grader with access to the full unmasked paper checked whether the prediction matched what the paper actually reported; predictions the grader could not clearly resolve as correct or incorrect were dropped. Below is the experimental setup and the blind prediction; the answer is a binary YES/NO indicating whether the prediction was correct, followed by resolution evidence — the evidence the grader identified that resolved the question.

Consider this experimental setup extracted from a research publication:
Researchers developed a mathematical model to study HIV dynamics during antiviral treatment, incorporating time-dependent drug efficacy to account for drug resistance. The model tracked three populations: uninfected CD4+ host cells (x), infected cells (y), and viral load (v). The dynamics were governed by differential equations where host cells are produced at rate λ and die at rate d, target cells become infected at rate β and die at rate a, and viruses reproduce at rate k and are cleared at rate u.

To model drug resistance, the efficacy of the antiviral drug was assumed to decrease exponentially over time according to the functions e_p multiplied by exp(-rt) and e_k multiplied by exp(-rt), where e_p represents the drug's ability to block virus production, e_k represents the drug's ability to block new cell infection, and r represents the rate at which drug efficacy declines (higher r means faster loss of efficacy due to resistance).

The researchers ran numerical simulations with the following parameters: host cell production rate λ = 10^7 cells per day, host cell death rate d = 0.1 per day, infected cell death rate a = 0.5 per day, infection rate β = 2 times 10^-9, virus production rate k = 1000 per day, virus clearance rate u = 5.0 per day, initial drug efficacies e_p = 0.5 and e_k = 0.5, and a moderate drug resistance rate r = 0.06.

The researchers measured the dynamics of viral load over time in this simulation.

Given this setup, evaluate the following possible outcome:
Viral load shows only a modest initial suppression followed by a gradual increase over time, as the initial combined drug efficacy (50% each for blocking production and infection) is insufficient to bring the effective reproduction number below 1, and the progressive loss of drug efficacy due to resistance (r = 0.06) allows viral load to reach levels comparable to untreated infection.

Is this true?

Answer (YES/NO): NO